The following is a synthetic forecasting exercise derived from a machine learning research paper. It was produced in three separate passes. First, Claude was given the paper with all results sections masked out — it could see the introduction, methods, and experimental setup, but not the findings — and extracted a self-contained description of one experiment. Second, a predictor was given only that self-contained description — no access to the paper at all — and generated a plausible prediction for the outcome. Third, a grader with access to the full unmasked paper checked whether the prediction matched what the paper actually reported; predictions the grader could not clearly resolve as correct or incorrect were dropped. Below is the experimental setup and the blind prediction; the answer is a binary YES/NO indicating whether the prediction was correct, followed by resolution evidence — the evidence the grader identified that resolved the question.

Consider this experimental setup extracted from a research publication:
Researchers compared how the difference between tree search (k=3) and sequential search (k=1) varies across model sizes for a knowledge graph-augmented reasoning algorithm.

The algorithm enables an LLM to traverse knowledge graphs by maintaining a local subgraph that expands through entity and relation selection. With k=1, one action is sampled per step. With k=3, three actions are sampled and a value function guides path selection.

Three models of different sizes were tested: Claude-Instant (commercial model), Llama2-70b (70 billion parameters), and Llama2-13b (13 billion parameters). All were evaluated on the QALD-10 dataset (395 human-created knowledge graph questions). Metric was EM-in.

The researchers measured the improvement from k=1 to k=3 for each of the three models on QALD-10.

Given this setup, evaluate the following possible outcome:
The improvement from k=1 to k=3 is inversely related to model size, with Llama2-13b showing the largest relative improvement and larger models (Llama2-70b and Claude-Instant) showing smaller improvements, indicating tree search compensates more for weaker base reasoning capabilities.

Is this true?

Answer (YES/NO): NO